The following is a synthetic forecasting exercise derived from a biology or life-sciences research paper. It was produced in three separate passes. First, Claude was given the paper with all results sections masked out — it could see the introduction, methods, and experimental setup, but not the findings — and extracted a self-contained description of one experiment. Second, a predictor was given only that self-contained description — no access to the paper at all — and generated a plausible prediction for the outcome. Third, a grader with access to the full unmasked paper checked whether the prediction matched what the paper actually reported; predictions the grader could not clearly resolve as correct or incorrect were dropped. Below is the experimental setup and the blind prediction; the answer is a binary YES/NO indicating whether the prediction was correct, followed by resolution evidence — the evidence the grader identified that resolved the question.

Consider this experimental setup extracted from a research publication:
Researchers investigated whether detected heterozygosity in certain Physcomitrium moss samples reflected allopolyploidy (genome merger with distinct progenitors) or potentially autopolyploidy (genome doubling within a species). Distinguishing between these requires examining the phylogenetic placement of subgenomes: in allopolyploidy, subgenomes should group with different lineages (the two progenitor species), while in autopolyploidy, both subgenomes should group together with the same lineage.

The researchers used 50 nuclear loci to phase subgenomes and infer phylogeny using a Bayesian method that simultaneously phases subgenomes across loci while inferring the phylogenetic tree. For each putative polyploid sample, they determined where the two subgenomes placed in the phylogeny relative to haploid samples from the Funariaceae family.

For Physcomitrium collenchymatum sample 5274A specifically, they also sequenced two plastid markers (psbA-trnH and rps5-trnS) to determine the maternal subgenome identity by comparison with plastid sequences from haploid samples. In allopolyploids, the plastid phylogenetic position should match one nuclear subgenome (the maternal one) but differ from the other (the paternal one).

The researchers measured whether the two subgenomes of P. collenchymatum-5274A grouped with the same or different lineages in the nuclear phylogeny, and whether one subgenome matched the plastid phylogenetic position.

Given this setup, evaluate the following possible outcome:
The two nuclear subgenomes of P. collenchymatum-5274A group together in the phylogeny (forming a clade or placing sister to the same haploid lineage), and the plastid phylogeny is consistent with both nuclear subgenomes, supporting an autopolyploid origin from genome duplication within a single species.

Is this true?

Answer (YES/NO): NO